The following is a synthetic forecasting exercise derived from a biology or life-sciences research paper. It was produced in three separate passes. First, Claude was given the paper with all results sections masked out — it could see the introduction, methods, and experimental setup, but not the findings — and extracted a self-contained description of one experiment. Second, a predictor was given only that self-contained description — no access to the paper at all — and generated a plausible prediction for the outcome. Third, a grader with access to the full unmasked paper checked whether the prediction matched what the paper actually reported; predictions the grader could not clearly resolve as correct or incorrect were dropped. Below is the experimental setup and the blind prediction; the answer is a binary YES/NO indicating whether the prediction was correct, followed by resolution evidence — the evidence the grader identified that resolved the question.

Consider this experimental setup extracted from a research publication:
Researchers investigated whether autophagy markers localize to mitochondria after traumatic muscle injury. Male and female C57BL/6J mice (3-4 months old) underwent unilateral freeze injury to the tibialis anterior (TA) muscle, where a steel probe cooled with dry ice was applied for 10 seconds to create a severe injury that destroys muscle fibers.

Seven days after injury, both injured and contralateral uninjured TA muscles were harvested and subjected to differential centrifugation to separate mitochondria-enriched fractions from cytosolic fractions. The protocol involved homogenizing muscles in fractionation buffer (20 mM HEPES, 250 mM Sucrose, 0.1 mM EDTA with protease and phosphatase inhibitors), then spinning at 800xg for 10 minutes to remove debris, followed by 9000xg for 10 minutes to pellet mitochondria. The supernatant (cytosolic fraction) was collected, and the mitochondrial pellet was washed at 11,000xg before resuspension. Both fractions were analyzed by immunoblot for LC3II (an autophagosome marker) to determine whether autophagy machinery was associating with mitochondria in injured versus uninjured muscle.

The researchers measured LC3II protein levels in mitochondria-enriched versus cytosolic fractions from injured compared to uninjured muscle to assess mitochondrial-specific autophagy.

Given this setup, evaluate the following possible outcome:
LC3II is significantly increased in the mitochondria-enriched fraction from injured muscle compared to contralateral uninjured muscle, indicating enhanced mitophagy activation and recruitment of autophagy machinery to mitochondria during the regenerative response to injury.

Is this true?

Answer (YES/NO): YES